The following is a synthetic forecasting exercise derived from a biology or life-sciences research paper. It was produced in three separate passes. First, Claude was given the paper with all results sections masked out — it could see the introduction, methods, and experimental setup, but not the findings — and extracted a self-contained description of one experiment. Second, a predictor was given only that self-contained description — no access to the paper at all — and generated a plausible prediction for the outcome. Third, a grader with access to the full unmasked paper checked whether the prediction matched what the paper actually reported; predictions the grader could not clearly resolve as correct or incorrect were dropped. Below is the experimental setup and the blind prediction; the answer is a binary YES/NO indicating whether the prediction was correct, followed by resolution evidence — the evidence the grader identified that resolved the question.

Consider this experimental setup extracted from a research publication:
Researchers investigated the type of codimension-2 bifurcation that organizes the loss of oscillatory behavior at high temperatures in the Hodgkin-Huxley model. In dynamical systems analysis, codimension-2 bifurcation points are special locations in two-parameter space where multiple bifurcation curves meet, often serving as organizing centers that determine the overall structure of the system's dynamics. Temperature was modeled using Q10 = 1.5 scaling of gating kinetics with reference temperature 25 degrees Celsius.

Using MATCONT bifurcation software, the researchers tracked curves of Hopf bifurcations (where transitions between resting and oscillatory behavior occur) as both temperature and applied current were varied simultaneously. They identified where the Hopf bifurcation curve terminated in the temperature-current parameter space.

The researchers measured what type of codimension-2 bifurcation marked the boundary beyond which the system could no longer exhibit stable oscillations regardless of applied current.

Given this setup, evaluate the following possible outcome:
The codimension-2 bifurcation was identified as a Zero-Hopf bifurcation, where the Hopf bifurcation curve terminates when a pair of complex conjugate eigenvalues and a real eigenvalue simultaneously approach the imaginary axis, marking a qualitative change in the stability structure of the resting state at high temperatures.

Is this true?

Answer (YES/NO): NO